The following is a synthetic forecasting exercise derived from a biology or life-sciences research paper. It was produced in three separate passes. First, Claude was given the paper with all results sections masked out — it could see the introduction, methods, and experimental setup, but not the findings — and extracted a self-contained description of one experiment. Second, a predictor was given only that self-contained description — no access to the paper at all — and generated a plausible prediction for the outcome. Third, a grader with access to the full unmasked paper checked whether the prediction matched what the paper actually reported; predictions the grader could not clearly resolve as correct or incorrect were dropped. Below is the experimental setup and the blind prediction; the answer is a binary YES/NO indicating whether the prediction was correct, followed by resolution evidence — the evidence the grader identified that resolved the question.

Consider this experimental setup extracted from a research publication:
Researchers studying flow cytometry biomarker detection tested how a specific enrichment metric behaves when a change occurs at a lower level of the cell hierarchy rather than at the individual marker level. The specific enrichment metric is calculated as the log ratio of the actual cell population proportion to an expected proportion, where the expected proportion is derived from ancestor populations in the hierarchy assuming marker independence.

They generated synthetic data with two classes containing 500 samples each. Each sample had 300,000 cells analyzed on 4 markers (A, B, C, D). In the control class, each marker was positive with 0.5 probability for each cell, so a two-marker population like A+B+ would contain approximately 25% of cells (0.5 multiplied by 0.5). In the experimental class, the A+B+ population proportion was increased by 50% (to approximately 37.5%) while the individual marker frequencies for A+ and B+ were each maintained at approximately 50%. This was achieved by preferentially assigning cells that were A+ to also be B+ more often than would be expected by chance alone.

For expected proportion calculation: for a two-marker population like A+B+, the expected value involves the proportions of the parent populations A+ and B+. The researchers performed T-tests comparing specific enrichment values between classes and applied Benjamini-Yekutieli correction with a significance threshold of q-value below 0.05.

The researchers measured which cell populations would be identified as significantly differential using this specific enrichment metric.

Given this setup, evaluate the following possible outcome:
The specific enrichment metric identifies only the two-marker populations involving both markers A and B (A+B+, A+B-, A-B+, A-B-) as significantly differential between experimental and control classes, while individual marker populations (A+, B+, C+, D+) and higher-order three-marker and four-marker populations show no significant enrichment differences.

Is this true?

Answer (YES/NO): NO